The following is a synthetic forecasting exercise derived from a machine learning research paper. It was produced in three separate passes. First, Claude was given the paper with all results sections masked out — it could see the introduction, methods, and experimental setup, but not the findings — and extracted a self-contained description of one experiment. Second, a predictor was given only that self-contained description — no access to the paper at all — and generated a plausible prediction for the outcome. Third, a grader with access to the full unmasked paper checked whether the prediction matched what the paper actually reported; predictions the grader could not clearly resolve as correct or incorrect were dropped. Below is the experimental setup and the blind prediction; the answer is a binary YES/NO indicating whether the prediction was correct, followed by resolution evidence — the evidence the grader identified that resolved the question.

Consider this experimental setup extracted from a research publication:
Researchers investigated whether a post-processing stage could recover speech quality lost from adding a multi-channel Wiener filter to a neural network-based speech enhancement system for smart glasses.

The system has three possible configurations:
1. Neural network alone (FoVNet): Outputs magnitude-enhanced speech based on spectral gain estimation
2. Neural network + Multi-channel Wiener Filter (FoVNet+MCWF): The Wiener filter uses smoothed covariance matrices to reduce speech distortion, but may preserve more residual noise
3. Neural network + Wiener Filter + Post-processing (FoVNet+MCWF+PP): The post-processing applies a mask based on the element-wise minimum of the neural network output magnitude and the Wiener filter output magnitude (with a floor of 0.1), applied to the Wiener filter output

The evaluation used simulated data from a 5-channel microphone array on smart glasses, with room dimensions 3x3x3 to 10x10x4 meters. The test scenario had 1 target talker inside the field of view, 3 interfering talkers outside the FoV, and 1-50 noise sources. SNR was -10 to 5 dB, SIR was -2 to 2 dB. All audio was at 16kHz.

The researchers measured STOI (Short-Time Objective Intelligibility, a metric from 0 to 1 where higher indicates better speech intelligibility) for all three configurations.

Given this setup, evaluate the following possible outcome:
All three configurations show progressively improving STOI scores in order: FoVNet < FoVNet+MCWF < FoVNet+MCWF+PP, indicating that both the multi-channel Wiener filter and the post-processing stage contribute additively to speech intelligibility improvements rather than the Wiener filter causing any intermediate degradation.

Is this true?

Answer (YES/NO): NO